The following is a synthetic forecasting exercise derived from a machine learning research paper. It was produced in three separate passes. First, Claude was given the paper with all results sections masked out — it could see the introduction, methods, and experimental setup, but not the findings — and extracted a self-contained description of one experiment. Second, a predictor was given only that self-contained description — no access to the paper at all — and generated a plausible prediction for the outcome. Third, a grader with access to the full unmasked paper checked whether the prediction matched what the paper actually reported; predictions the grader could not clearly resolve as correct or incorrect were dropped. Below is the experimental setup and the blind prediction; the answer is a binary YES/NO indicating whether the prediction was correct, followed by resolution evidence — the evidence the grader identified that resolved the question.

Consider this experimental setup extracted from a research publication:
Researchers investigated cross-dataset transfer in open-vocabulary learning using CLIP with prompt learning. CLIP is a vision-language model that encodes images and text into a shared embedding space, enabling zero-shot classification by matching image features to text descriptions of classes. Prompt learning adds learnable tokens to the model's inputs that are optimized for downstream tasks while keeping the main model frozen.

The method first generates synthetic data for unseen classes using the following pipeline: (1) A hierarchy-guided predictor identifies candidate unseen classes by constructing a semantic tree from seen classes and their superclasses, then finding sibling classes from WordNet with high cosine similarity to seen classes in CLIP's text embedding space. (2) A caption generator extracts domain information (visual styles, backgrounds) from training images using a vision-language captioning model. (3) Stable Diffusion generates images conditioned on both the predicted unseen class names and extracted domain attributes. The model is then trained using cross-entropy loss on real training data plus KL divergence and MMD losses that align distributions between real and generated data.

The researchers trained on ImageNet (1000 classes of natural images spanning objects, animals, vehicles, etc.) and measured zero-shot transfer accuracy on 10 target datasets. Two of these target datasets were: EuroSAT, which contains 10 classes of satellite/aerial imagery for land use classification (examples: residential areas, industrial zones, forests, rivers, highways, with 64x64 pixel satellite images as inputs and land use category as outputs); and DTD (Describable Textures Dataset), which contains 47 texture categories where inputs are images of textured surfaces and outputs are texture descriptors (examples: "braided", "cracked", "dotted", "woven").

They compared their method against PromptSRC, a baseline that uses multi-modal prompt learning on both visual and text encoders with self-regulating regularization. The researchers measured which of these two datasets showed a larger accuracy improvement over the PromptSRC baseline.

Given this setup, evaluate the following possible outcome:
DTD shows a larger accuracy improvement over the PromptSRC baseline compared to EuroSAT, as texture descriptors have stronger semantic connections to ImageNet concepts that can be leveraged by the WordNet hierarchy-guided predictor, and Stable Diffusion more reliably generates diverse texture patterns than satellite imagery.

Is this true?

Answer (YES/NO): NO